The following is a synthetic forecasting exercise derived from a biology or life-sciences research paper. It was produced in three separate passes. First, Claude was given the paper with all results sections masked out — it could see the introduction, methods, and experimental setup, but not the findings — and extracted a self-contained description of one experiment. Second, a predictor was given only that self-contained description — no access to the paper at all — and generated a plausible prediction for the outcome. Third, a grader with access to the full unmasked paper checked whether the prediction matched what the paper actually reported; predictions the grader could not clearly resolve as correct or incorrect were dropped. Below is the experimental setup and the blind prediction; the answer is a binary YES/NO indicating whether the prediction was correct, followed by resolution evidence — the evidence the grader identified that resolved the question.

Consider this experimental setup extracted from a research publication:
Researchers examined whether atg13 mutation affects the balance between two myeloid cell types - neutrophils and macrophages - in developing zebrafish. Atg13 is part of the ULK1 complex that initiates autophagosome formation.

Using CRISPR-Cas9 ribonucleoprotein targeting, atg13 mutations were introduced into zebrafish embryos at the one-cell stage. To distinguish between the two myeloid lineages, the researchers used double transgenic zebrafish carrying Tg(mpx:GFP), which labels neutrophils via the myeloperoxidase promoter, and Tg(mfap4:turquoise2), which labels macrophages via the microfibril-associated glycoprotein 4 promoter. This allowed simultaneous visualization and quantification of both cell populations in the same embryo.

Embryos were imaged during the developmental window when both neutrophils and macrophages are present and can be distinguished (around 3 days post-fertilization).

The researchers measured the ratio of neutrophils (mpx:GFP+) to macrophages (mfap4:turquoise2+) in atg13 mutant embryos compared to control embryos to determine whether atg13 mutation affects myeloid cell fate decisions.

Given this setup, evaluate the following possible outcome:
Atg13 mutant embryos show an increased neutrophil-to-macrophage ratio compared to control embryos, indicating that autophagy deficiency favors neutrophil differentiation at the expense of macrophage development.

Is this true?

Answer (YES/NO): YES